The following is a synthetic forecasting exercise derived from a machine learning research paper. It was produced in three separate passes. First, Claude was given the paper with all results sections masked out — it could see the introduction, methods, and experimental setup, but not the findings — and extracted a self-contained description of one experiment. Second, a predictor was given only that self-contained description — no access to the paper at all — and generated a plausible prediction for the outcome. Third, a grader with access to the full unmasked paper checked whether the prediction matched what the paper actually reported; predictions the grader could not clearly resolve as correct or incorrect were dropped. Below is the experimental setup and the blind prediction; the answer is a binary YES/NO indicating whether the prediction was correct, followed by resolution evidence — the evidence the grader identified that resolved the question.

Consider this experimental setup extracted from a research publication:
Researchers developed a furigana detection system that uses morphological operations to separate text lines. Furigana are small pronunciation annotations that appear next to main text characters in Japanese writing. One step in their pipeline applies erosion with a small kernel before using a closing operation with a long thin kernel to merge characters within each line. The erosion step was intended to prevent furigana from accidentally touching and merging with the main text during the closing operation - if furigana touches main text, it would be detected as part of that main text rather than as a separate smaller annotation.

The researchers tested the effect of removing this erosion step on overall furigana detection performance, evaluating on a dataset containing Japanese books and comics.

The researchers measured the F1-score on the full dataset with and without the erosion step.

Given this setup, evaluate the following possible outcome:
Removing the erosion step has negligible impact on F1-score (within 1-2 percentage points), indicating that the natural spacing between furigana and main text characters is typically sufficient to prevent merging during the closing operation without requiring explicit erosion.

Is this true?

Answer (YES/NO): NO